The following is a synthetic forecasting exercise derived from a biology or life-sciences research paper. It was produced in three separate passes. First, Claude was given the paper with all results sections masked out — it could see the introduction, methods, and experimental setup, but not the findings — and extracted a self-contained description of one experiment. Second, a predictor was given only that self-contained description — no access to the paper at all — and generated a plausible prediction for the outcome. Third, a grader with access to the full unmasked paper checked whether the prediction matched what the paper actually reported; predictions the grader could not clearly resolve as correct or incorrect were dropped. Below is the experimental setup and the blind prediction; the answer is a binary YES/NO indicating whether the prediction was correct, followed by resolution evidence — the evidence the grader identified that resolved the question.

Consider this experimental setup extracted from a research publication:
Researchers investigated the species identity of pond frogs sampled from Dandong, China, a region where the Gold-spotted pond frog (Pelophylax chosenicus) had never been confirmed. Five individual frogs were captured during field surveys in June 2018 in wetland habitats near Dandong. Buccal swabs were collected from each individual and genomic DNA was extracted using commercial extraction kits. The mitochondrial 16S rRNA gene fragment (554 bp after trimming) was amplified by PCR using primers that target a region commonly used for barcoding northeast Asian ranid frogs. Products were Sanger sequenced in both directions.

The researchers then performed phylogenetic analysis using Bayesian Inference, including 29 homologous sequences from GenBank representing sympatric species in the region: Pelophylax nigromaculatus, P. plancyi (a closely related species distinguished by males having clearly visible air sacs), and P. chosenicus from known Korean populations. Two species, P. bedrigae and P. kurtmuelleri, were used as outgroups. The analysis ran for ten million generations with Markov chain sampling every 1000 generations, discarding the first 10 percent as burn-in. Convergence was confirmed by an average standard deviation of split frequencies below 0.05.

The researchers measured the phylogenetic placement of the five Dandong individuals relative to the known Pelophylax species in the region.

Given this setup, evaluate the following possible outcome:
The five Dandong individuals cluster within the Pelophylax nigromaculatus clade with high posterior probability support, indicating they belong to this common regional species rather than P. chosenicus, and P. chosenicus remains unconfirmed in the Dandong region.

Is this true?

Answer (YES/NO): NO